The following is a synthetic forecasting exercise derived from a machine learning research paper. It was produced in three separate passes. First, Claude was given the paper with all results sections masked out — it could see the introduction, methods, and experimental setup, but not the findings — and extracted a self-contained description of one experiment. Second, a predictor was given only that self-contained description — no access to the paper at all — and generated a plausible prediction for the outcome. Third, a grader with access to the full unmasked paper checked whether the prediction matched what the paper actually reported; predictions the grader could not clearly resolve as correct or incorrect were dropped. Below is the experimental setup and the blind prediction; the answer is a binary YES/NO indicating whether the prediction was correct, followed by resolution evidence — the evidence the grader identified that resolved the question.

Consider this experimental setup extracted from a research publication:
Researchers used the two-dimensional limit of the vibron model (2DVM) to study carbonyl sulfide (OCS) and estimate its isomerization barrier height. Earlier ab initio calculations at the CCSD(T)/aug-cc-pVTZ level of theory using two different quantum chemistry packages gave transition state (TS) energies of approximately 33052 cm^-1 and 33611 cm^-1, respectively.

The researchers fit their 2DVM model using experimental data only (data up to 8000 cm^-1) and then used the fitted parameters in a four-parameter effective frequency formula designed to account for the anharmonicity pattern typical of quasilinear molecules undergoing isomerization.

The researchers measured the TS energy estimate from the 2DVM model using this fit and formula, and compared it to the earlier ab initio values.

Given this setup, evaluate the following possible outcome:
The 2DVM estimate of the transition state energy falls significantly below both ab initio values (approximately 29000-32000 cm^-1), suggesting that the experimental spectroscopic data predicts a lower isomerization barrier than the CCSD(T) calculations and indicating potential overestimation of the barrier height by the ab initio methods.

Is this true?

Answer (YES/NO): NO